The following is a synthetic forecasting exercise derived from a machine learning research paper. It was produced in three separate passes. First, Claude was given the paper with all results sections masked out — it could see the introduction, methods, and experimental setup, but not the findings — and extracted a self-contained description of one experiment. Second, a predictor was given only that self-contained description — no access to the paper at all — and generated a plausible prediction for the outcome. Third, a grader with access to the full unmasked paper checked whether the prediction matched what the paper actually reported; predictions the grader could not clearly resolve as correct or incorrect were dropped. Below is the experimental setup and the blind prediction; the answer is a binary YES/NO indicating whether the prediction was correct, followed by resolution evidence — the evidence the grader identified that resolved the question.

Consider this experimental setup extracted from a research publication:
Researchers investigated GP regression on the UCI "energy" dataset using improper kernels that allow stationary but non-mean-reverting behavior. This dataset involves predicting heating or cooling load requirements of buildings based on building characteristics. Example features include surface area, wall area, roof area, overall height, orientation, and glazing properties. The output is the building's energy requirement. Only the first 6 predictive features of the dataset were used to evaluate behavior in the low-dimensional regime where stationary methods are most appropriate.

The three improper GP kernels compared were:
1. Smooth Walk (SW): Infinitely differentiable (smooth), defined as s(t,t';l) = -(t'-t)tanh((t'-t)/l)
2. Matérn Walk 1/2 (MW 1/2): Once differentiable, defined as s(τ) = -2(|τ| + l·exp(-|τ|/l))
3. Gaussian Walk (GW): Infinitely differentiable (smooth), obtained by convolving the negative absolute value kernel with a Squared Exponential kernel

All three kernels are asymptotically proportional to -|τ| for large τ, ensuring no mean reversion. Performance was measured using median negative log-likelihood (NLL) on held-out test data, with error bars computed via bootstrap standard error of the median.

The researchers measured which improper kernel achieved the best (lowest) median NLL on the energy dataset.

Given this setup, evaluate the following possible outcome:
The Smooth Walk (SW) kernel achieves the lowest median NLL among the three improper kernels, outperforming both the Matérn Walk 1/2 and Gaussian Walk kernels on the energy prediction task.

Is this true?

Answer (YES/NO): NO